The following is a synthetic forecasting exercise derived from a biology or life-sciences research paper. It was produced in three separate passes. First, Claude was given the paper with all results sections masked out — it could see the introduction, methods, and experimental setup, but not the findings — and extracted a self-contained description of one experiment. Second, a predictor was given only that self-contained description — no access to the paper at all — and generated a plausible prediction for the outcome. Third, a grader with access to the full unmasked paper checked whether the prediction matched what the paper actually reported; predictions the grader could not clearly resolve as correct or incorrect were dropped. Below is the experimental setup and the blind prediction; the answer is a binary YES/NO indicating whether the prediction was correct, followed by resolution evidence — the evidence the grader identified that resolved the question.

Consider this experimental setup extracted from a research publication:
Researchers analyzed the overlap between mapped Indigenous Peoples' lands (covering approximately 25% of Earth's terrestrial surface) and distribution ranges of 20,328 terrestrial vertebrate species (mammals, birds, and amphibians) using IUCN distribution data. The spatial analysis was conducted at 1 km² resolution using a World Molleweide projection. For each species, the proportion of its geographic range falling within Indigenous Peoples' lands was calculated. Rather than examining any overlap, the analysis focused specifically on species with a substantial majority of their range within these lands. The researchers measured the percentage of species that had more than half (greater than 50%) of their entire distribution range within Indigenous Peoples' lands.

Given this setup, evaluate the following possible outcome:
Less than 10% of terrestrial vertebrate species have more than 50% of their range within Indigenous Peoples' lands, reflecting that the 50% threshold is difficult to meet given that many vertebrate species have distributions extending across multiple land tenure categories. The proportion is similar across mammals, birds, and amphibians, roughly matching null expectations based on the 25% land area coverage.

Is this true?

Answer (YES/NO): NO